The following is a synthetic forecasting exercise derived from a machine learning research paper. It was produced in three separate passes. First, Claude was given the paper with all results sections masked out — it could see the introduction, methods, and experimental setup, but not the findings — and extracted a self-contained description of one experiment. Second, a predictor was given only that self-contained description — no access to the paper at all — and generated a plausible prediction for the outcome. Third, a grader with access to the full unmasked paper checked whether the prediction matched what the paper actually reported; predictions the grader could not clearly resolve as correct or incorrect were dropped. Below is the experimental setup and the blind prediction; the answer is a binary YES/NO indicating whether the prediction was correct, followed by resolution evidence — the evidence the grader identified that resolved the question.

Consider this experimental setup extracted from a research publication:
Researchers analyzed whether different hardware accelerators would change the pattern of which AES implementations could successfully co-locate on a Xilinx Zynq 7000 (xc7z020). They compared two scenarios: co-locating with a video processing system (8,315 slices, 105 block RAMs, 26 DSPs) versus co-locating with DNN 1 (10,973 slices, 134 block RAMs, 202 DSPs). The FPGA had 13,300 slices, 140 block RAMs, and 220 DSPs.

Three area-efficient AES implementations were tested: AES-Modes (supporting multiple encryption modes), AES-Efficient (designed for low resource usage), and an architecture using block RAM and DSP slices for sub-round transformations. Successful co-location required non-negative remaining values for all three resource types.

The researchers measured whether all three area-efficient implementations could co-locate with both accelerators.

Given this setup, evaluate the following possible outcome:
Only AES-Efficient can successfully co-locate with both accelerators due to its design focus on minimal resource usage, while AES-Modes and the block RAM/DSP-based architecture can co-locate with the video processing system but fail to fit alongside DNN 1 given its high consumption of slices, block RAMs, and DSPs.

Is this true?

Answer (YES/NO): NO